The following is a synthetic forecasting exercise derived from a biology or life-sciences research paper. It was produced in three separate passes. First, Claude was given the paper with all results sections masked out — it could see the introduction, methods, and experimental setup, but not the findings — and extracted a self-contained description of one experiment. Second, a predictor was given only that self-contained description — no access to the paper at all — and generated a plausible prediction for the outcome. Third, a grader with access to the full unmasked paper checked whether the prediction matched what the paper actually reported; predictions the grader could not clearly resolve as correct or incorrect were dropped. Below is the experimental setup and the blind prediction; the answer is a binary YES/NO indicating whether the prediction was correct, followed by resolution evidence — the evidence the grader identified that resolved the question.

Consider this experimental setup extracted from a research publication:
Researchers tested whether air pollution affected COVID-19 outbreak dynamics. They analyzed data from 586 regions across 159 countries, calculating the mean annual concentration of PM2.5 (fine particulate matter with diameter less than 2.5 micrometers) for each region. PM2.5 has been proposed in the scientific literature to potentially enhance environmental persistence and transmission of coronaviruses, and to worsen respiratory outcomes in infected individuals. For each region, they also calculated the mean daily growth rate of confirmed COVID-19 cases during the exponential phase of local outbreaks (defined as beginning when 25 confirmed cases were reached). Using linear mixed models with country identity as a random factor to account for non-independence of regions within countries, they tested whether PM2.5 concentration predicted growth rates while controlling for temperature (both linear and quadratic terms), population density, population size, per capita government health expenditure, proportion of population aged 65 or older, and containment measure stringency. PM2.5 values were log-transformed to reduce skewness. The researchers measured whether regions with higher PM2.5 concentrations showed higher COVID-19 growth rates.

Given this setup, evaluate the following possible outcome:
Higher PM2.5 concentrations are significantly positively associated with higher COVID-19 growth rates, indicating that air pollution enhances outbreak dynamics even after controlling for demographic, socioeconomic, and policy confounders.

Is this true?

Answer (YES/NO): NO